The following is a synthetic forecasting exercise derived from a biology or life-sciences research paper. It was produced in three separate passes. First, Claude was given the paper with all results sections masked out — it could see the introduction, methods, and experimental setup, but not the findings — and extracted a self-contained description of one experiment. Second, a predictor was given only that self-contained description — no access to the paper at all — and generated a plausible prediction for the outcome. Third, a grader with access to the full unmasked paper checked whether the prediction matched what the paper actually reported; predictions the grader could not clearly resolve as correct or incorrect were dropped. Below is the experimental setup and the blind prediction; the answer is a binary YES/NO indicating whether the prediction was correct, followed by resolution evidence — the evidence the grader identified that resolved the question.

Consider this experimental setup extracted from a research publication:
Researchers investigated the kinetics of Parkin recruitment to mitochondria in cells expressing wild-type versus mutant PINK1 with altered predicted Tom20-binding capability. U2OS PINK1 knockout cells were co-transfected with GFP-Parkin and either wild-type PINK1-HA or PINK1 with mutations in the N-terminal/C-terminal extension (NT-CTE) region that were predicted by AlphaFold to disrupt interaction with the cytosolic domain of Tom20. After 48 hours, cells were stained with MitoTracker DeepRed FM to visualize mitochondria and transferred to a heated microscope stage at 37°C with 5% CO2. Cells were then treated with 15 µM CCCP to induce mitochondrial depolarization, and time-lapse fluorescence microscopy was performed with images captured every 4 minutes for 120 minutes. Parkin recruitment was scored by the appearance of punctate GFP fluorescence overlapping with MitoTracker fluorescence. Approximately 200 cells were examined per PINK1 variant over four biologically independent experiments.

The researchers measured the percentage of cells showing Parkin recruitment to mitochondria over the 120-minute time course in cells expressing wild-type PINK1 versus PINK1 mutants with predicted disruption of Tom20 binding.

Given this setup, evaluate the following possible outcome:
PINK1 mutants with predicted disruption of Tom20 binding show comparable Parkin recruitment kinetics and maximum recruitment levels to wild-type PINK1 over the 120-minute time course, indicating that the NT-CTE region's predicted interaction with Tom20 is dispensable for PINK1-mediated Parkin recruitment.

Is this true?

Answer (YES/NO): NO